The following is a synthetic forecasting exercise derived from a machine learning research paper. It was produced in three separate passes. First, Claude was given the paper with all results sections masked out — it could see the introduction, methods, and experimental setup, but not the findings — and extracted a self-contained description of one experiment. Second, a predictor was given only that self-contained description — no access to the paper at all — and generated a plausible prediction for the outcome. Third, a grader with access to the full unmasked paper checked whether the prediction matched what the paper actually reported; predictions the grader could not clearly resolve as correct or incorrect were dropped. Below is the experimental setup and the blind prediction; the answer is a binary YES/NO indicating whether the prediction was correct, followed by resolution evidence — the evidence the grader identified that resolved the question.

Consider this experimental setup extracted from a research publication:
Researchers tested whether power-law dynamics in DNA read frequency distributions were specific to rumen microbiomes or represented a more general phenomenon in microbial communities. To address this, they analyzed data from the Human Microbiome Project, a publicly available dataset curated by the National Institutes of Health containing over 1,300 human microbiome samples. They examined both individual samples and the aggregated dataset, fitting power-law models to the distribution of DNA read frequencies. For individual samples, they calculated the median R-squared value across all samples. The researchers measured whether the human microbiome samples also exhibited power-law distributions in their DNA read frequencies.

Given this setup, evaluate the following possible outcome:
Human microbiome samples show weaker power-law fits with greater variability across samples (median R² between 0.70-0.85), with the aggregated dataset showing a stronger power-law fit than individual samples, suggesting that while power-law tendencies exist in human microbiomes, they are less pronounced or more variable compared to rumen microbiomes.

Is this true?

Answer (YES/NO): NO